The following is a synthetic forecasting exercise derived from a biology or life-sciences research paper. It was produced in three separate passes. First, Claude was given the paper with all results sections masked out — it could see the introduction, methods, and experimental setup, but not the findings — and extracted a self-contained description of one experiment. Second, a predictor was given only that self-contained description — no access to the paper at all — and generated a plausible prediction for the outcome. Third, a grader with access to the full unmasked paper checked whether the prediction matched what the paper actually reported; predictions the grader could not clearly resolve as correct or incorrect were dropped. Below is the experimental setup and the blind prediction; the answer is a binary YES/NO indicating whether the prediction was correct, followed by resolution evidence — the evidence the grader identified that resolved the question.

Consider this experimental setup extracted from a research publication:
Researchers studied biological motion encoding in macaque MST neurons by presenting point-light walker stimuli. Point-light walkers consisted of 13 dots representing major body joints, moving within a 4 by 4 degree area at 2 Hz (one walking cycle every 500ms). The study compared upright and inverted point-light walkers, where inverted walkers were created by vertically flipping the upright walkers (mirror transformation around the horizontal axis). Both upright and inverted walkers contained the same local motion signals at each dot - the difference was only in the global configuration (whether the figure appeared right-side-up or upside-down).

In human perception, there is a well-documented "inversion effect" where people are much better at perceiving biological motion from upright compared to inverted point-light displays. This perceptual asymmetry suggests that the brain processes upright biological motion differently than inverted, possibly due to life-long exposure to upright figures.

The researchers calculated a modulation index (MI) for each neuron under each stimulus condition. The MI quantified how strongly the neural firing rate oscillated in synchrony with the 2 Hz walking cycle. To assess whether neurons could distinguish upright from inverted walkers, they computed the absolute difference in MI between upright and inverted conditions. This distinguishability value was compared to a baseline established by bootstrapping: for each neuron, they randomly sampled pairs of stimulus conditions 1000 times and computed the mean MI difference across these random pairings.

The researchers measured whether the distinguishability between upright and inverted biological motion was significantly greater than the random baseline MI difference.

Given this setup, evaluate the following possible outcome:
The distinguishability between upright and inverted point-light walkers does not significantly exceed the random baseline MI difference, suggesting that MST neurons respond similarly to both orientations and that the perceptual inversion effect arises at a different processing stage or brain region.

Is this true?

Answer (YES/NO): NO